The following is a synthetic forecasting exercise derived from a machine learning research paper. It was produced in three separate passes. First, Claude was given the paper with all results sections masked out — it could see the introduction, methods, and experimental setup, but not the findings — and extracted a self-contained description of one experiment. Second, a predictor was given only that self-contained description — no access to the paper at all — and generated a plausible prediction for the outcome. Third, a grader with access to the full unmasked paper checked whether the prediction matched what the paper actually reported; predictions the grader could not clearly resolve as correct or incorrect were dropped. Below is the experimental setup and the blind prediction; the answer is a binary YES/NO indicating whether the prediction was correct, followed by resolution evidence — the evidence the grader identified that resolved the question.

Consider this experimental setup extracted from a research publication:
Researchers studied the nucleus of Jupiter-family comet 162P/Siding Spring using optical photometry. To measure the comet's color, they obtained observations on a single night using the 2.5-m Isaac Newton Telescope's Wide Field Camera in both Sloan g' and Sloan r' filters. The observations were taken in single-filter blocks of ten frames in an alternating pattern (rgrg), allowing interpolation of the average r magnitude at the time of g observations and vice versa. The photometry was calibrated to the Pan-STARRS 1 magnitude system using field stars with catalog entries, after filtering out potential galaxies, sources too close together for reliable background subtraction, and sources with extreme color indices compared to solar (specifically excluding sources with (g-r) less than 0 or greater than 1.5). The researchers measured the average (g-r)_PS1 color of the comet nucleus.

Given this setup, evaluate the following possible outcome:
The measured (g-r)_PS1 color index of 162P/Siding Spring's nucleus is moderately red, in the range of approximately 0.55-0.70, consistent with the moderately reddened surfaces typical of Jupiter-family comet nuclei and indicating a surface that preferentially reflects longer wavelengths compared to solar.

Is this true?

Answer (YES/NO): NO